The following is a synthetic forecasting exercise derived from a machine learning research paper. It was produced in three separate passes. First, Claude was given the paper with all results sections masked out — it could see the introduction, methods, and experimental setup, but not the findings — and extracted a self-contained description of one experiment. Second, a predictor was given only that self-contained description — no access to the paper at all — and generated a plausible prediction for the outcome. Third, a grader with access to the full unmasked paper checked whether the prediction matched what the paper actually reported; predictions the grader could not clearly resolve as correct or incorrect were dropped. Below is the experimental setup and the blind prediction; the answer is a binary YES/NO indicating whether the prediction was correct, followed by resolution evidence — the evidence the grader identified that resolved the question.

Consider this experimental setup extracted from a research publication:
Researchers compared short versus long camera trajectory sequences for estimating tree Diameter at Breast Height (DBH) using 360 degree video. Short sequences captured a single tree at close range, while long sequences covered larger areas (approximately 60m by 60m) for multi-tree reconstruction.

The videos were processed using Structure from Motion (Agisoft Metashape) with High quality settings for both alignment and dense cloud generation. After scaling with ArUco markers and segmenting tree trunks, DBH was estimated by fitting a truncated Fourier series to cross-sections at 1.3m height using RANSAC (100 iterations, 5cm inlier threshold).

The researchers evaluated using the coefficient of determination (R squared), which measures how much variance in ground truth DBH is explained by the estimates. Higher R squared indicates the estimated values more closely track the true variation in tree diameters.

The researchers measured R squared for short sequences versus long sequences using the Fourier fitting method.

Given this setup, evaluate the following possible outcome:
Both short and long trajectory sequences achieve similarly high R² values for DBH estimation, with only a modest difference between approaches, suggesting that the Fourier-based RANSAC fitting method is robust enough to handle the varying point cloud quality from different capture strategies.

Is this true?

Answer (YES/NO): NO